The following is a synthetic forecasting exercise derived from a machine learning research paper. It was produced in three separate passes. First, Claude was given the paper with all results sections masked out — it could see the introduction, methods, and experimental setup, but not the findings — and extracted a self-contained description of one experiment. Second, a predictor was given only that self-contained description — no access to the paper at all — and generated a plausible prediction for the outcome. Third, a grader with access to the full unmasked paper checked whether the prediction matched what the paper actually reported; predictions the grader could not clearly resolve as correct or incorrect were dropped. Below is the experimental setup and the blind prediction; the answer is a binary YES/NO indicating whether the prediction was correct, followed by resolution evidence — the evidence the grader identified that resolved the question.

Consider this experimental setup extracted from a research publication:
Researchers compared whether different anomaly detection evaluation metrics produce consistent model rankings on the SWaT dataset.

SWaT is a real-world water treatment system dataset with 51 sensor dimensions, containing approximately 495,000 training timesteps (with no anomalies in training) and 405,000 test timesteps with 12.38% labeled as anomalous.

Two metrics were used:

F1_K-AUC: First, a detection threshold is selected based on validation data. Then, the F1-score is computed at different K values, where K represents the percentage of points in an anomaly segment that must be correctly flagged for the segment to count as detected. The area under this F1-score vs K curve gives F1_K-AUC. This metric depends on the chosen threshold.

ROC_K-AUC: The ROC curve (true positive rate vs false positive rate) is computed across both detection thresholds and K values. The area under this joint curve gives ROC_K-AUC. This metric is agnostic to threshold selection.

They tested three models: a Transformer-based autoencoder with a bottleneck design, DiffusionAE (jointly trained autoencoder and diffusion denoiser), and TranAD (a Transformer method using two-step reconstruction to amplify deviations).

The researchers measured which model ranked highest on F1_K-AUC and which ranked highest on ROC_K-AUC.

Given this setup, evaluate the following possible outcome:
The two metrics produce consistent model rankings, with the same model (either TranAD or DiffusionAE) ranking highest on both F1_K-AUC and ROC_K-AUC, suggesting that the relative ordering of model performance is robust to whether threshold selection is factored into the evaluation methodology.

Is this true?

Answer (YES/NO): NO